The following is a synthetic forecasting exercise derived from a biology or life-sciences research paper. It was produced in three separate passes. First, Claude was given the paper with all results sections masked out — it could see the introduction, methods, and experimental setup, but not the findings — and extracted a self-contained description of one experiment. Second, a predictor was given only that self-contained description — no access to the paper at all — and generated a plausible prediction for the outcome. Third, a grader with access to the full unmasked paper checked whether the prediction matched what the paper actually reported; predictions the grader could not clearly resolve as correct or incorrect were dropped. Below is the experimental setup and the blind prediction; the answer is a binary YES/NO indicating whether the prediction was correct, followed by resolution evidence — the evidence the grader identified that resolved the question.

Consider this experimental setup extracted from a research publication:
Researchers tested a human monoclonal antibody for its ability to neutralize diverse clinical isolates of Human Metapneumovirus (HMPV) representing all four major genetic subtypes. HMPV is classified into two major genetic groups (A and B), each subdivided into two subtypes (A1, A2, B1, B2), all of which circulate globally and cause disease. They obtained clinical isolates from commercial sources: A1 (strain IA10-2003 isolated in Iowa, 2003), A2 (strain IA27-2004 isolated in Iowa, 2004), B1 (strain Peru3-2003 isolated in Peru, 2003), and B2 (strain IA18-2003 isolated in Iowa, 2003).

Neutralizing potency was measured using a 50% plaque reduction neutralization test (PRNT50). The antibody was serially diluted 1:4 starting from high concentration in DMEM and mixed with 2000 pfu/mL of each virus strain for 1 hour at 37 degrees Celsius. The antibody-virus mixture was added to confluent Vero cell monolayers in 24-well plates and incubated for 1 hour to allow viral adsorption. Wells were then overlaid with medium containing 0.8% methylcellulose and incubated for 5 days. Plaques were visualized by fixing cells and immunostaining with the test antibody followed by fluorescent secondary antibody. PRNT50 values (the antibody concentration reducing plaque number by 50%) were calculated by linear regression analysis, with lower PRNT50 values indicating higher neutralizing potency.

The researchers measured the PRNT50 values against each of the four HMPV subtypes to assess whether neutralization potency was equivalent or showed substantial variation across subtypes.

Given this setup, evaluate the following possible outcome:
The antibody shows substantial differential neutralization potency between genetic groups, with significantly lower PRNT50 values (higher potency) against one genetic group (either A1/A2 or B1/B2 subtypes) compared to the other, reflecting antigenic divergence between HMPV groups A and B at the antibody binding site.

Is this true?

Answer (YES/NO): NO